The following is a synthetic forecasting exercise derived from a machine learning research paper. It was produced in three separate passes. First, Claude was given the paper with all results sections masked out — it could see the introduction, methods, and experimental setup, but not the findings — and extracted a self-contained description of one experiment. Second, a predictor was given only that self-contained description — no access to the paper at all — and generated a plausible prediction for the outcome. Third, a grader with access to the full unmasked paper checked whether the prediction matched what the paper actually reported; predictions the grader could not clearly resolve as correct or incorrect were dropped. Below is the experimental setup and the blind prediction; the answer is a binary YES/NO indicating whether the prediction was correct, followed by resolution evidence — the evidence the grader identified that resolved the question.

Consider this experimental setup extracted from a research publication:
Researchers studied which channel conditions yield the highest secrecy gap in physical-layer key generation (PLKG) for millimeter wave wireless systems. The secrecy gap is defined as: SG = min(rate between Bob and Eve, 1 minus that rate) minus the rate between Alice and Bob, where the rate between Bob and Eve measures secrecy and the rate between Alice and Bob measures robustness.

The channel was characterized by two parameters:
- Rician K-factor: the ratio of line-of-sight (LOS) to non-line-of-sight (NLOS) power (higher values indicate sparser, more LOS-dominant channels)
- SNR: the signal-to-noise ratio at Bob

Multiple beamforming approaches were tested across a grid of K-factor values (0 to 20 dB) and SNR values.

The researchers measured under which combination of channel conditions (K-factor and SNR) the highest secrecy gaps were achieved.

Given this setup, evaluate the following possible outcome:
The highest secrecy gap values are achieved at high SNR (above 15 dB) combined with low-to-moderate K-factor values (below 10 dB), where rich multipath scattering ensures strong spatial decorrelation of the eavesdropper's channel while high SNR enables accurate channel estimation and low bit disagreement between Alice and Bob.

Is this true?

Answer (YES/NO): YES